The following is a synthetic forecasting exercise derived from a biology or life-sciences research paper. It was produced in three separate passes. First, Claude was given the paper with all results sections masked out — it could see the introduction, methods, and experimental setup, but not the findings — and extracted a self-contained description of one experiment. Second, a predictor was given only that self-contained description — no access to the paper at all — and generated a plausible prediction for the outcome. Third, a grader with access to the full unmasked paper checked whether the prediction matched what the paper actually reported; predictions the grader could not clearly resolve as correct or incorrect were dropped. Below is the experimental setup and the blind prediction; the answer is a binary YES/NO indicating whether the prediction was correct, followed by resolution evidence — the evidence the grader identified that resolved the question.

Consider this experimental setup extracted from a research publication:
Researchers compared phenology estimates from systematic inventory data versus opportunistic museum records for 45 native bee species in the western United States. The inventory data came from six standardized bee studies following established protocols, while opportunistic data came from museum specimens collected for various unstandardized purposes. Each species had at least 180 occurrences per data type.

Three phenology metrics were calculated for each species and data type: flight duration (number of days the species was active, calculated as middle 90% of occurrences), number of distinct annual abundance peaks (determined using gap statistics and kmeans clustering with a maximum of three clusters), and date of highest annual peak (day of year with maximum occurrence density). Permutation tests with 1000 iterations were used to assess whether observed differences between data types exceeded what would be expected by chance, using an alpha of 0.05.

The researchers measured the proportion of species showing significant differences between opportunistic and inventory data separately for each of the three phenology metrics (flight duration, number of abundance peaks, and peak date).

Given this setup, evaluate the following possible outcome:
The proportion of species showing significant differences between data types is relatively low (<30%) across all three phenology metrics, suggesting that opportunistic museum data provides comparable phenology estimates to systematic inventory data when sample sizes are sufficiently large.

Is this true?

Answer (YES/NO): NO